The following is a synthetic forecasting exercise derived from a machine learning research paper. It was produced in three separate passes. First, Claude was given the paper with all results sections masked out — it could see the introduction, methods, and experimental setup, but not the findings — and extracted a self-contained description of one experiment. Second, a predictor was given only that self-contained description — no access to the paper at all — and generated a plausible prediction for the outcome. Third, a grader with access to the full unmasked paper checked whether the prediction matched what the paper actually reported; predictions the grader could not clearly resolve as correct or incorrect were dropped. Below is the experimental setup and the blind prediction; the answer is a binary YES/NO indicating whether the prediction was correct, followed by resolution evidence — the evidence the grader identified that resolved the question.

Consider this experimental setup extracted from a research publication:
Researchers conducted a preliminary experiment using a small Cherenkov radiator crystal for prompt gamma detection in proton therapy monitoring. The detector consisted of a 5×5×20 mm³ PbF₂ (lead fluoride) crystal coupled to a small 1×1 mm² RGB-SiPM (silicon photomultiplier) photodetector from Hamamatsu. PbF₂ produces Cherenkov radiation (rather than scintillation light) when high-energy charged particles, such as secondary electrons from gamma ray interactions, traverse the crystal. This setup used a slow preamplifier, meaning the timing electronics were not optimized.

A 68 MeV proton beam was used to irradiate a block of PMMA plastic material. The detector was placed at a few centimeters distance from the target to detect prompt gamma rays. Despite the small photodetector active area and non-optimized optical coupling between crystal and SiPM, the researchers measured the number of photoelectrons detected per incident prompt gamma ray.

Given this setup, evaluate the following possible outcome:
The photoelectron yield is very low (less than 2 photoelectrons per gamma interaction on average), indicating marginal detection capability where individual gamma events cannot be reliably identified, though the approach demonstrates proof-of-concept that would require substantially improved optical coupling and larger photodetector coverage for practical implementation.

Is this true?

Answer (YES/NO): NO